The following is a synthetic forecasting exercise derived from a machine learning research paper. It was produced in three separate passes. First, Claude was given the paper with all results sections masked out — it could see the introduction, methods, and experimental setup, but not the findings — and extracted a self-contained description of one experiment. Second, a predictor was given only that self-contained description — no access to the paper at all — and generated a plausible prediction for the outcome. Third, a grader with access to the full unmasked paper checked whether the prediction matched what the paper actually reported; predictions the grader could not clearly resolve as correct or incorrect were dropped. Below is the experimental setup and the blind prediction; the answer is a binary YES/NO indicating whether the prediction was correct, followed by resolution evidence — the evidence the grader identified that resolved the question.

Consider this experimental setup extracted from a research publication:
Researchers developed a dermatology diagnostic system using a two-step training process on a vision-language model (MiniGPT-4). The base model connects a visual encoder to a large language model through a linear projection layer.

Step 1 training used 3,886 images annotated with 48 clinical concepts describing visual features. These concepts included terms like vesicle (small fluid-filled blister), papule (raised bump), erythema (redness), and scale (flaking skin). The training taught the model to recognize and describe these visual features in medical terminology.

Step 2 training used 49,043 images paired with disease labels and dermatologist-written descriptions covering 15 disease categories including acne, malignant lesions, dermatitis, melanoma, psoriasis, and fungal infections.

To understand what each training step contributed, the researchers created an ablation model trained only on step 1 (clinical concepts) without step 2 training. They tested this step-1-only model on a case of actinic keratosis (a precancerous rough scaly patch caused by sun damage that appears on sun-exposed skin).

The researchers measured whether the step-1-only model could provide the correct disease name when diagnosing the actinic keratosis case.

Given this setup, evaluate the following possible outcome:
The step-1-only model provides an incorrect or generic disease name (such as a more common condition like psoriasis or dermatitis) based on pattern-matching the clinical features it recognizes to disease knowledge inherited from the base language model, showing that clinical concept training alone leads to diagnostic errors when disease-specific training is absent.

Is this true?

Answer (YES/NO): YES